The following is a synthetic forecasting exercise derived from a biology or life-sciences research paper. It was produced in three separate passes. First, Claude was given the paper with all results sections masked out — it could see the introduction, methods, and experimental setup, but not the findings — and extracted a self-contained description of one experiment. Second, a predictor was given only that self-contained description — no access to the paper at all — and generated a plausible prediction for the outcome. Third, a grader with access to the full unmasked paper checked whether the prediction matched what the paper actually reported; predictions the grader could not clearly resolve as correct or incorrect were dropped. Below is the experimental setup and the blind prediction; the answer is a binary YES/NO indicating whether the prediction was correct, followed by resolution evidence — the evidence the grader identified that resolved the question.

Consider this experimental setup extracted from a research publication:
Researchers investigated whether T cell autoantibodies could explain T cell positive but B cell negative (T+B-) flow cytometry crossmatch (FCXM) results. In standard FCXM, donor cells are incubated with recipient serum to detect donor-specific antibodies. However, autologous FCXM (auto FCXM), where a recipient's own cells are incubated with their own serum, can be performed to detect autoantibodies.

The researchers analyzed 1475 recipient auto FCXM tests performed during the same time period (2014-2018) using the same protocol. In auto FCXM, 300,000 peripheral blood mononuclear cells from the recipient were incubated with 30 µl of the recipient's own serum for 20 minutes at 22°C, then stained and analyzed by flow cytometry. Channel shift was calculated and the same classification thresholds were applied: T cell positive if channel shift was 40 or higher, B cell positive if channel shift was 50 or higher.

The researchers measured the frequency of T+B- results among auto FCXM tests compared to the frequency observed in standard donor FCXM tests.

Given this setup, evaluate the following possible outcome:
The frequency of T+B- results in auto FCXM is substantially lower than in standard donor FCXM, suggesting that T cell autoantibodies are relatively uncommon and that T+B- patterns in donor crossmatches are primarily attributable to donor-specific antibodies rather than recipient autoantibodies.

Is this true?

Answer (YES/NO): YES